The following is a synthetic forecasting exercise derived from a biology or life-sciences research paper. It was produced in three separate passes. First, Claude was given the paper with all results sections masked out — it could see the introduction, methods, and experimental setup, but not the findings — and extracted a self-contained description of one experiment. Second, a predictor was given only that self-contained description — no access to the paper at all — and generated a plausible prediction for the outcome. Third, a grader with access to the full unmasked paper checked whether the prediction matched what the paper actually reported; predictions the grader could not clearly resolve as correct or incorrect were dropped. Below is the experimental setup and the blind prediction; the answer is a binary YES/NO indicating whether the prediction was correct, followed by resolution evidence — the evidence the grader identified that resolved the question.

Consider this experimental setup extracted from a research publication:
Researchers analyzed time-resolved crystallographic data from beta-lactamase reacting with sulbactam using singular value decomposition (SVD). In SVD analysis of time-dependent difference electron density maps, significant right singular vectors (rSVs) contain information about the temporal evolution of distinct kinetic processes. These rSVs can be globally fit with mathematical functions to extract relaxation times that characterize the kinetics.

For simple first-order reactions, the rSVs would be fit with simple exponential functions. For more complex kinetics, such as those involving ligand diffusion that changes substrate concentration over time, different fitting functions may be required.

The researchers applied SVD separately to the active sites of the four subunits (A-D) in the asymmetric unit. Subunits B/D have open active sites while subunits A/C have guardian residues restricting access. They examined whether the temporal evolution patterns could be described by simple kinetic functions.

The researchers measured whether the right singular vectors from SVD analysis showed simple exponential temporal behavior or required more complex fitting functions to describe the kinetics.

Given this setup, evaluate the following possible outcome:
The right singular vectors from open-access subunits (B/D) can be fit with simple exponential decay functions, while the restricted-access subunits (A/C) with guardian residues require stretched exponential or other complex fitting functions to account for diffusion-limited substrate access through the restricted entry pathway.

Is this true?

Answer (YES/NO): NO